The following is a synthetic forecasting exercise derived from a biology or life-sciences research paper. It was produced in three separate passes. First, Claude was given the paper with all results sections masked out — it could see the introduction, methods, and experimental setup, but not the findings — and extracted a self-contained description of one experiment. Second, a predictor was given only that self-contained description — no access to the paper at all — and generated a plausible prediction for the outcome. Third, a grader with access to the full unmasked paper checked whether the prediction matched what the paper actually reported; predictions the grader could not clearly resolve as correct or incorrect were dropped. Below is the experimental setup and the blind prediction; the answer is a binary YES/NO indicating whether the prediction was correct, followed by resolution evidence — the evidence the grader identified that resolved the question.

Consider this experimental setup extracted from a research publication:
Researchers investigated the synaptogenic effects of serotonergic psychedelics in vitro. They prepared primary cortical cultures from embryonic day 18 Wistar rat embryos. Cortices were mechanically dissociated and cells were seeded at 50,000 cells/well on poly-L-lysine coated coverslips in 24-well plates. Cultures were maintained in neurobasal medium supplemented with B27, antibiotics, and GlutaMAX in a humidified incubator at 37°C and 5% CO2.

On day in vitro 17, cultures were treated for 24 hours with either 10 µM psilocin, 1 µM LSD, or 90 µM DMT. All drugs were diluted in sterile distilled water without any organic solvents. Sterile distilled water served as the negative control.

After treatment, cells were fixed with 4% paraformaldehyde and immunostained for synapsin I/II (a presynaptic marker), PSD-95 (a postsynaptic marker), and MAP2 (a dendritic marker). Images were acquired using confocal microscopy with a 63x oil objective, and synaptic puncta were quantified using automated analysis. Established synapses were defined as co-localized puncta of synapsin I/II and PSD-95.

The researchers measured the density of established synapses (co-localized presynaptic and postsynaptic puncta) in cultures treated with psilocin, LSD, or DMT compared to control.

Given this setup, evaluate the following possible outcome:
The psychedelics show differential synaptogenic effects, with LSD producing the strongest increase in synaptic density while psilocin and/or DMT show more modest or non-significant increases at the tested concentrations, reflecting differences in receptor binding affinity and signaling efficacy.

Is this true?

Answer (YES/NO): NO